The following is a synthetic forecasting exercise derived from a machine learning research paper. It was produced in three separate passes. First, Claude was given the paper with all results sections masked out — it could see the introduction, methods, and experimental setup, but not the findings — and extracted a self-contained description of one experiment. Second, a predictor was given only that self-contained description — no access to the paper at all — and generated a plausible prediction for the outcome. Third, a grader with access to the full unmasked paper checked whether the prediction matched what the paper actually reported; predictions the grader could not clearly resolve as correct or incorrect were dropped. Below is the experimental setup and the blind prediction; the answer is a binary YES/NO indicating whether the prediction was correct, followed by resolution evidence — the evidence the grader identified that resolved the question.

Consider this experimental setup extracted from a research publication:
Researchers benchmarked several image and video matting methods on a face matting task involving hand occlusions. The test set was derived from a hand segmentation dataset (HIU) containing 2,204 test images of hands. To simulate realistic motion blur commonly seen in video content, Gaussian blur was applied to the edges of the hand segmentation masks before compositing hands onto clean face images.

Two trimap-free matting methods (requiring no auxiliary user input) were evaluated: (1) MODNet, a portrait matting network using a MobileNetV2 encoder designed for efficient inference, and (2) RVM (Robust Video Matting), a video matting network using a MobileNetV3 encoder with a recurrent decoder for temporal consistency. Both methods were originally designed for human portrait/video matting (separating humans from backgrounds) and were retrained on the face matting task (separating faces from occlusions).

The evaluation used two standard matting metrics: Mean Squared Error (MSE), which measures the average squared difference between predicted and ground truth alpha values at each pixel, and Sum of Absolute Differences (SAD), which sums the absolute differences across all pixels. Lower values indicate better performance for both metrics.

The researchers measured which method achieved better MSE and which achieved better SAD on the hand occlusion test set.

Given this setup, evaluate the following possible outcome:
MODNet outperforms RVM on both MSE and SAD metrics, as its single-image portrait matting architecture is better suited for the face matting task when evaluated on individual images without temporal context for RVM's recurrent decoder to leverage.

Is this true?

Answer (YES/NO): NO